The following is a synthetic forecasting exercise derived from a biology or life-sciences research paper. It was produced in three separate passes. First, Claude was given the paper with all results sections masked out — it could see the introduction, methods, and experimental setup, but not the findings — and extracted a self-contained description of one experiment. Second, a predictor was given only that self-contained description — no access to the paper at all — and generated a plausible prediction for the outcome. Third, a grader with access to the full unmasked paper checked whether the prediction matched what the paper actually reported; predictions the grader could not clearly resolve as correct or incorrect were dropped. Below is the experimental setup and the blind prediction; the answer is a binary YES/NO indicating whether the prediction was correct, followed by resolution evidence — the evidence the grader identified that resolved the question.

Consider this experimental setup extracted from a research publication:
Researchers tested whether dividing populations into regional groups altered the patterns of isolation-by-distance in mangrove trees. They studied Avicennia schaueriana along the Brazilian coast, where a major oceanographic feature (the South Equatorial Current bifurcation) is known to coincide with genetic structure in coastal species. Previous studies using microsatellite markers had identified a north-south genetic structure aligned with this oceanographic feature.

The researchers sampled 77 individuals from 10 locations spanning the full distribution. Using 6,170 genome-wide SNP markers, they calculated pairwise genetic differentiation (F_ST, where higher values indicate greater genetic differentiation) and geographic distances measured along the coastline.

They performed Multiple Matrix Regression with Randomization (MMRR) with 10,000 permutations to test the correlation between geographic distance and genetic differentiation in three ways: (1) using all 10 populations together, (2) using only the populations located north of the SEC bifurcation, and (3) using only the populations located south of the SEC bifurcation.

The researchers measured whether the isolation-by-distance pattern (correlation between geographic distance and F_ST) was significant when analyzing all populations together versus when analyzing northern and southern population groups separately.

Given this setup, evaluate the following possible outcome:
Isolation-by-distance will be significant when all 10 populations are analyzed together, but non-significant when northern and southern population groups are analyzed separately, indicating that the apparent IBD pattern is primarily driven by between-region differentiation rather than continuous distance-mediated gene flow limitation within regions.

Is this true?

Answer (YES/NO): NO